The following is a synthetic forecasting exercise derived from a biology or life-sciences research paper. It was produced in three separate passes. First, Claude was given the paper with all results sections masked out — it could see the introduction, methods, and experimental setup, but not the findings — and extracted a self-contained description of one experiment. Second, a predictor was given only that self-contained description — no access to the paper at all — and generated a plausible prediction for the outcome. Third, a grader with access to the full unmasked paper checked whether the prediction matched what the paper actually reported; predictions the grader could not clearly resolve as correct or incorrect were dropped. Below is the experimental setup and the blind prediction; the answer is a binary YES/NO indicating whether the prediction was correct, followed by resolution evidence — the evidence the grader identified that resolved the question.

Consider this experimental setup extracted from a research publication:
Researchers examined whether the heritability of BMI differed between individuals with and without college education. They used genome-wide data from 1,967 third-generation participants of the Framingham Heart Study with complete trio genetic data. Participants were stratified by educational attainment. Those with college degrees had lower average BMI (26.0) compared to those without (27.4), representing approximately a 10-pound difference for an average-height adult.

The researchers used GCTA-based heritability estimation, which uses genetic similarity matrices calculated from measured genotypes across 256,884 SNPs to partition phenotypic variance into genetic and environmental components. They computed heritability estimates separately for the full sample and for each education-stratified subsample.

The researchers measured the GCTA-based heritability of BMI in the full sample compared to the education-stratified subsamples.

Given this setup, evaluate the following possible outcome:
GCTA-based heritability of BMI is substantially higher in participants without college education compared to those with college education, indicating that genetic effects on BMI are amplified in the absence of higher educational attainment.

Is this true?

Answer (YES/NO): NO